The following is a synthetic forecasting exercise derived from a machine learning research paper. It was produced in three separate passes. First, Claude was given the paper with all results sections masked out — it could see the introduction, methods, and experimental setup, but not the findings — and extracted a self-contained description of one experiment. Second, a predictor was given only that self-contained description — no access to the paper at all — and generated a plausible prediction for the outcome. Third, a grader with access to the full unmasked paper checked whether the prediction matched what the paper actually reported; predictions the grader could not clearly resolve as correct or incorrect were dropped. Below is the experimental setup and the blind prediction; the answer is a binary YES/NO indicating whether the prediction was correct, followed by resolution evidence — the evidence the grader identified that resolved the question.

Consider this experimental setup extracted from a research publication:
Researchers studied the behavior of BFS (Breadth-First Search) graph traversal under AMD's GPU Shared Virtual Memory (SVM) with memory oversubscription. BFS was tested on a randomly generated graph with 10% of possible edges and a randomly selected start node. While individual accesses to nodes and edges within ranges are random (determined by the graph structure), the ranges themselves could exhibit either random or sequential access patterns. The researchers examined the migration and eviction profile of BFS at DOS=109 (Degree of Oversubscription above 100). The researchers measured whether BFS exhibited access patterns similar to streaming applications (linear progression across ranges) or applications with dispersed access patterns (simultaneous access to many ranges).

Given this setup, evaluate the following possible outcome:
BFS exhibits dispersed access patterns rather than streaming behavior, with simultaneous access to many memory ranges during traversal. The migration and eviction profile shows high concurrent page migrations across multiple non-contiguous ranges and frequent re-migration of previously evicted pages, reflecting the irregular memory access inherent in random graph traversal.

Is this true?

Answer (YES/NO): NO